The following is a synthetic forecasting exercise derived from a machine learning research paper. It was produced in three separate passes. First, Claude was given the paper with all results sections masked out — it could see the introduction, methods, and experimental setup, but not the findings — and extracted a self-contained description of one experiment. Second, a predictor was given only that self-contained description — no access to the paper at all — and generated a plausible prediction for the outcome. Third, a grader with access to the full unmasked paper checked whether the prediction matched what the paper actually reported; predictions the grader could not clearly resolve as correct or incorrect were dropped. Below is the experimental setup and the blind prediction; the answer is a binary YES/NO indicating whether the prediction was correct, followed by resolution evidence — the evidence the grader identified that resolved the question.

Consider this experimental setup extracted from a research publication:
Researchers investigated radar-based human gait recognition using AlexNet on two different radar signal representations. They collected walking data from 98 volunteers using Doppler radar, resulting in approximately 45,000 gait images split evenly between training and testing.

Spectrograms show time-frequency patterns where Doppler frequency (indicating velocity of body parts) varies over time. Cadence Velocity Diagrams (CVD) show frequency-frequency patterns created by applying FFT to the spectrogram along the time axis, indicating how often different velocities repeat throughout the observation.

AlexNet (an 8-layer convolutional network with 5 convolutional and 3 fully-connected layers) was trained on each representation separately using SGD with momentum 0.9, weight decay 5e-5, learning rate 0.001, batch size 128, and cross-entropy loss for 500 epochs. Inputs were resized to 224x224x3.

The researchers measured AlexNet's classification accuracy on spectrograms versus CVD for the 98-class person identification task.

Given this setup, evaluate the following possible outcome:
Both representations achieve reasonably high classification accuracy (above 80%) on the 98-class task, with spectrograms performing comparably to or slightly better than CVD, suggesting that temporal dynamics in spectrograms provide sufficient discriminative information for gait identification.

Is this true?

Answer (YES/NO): NO